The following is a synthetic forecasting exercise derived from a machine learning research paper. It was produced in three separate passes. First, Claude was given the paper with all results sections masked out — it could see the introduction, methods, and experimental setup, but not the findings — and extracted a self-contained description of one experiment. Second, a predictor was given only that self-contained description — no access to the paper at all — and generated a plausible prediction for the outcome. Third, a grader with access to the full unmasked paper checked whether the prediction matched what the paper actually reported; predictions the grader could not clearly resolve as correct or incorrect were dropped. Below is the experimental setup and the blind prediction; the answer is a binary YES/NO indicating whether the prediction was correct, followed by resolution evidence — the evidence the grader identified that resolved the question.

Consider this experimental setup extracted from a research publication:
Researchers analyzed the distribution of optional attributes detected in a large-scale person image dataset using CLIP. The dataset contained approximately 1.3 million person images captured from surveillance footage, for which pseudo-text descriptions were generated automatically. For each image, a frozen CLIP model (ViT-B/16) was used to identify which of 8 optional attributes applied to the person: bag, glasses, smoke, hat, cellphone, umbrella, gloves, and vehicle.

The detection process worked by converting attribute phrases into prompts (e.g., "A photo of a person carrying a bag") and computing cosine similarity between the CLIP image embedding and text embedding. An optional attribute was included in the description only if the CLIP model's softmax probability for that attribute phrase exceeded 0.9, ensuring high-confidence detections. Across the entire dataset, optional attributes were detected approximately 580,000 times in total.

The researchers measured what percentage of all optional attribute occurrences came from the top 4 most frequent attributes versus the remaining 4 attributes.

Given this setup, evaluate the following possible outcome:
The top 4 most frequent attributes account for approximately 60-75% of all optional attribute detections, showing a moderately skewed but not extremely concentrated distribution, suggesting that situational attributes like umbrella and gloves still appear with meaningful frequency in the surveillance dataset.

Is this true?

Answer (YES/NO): NO